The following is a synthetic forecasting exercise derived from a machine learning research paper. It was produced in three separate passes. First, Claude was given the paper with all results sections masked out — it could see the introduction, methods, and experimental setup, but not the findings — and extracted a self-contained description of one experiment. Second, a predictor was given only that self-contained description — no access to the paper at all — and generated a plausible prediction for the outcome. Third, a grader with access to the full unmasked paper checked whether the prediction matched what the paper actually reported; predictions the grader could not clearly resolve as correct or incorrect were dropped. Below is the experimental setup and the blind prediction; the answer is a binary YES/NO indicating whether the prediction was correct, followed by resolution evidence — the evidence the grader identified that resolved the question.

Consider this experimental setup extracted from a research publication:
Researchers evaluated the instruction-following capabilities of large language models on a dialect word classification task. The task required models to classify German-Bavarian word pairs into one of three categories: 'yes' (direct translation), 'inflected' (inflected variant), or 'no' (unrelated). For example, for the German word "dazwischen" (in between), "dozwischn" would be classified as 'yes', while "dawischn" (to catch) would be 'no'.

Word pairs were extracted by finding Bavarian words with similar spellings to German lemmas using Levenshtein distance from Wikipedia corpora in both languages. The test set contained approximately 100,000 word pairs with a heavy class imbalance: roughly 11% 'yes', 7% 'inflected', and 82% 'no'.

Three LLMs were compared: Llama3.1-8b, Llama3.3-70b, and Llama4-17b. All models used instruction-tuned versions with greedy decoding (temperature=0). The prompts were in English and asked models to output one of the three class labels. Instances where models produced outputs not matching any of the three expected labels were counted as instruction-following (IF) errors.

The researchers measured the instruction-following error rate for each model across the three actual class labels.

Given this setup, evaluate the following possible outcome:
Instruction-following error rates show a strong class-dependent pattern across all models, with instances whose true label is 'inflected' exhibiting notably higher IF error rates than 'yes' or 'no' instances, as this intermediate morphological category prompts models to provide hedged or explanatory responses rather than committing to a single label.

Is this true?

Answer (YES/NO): NO